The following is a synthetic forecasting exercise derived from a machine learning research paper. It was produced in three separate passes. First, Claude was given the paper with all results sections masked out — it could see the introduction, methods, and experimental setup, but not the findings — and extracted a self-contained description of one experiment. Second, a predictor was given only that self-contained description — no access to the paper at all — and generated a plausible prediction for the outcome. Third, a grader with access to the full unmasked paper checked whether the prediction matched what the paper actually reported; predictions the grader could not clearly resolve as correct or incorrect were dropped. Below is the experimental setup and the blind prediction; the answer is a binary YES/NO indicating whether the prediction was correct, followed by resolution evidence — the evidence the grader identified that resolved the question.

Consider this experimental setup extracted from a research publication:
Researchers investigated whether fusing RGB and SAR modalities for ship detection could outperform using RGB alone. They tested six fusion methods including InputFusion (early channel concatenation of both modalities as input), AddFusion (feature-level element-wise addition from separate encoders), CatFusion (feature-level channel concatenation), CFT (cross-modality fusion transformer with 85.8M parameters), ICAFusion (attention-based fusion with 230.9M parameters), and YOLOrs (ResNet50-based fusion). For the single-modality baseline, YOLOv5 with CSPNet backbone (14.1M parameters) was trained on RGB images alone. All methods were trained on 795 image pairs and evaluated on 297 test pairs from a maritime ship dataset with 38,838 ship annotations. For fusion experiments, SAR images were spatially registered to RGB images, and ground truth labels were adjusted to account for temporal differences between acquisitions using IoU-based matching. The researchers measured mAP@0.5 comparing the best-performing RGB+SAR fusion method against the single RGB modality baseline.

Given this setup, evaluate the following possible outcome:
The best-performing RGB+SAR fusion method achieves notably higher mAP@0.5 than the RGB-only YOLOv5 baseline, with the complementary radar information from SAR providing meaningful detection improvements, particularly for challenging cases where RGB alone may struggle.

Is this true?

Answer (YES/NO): NO